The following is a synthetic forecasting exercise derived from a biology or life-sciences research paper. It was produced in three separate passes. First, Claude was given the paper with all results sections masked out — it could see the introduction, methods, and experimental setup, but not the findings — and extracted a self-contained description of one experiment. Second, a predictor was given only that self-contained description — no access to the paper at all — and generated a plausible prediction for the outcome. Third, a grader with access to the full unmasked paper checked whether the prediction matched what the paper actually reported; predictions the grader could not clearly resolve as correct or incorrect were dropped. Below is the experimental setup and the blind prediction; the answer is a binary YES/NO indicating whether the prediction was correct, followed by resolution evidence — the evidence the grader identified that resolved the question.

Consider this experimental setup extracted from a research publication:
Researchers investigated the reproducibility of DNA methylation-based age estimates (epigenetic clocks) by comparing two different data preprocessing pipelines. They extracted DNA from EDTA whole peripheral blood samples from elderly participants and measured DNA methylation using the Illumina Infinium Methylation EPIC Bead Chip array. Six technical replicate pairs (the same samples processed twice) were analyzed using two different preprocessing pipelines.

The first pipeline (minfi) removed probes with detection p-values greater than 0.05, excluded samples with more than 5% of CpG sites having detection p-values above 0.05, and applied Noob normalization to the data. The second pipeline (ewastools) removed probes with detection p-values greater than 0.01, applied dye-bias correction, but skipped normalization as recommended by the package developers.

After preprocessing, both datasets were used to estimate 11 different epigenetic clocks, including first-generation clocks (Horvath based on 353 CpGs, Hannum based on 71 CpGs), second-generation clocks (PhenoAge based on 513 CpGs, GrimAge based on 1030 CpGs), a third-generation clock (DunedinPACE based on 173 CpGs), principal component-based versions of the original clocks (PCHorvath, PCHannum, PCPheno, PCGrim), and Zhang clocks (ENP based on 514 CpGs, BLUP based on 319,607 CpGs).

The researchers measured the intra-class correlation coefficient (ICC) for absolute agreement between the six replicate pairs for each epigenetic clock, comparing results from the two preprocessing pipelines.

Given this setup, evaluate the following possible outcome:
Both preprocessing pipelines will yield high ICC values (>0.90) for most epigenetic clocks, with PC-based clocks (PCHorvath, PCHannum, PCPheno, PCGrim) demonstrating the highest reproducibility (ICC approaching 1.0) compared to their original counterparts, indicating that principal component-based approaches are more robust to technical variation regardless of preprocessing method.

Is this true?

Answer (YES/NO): NO